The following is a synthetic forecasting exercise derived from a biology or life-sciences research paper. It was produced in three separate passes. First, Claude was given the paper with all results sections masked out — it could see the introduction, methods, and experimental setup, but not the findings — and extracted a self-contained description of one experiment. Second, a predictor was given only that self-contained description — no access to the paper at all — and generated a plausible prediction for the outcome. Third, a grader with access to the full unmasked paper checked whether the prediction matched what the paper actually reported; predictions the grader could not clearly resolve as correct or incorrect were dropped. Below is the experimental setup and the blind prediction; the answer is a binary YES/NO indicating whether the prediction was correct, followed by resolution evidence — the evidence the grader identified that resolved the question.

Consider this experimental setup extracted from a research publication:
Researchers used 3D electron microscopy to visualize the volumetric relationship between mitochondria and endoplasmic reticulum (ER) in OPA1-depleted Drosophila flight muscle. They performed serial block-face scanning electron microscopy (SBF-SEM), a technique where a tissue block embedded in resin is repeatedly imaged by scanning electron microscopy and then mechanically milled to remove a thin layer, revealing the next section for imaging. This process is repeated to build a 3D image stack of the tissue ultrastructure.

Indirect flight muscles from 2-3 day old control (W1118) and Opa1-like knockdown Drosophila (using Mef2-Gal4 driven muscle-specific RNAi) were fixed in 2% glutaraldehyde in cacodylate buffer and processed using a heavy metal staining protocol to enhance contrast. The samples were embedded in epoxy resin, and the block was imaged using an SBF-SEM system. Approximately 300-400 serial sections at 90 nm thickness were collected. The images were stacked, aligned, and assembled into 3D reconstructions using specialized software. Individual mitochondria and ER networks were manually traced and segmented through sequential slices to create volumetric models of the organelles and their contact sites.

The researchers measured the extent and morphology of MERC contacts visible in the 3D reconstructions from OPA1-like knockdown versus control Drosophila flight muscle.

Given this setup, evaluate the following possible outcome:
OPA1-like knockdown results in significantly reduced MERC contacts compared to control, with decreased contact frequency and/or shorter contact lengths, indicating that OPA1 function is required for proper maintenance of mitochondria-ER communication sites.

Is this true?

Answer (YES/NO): NO